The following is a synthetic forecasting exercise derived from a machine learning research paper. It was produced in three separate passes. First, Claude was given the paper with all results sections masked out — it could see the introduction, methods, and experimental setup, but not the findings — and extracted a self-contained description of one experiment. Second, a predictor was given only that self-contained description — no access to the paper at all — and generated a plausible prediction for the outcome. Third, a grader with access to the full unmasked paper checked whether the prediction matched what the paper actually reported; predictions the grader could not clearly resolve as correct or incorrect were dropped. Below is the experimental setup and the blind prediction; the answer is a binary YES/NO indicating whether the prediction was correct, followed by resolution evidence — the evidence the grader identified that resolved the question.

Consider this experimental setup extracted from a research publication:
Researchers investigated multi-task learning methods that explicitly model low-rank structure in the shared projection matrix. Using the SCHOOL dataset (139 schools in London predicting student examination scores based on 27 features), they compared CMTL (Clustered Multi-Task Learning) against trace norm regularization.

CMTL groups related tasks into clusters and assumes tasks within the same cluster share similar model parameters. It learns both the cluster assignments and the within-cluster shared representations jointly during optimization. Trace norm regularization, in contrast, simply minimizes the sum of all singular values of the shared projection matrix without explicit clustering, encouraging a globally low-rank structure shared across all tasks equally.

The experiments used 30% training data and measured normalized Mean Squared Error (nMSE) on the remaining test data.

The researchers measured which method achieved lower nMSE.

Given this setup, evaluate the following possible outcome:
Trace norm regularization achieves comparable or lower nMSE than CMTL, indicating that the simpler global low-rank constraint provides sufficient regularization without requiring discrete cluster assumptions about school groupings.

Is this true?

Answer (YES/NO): NO